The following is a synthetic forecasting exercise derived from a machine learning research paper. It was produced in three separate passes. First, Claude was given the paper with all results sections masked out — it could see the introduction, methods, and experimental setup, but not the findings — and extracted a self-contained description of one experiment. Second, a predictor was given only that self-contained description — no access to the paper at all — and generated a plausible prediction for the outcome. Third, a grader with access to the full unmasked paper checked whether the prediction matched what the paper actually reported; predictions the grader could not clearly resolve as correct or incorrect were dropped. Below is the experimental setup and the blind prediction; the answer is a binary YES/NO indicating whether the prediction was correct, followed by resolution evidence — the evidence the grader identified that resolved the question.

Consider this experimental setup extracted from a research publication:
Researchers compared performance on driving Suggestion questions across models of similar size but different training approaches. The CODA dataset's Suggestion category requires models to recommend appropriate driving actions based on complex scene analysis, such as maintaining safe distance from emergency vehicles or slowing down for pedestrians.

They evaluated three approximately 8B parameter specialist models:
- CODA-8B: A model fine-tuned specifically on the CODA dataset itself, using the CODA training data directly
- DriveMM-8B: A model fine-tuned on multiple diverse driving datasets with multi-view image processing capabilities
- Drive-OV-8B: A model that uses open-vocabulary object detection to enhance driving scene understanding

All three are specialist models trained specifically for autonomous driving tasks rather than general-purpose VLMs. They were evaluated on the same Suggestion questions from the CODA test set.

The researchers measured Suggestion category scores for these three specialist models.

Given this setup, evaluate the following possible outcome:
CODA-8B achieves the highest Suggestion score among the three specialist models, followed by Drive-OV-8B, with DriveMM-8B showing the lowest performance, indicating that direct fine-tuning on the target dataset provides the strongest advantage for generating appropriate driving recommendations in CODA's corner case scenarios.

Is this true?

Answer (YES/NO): NO